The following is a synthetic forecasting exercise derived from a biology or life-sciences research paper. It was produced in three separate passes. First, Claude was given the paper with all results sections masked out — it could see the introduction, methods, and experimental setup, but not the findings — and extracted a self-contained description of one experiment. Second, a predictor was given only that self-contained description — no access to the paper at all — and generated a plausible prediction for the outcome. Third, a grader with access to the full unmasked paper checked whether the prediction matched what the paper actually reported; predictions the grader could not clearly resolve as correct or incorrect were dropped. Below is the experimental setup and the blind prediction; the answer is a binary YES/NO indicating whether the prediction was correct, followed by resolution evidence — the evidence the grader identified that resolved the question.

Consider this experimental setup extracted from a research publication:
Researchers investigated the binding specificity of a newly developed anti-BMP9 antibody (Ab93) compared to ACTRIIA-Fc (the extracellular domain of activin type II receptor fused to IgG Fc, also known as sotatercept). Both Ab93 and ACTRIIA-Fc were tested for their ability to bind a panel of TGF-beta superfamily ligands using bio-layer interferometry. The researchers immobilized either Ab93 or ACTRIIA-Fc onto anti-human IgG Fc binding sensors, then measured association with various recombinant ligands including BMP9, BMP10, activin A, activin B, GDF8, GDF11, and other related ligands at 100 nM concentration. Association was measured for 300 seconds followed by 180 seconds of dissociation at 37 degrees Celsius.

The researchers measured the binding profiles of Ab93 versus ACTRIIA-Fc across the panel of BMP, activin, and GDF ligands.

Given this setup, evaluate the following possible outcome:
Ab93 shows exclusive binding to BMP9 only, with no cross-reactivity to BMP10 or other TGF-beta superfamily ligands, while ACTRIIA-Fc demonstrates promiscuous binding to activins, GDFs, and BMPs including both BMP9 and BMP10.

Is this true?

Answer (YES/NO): YES